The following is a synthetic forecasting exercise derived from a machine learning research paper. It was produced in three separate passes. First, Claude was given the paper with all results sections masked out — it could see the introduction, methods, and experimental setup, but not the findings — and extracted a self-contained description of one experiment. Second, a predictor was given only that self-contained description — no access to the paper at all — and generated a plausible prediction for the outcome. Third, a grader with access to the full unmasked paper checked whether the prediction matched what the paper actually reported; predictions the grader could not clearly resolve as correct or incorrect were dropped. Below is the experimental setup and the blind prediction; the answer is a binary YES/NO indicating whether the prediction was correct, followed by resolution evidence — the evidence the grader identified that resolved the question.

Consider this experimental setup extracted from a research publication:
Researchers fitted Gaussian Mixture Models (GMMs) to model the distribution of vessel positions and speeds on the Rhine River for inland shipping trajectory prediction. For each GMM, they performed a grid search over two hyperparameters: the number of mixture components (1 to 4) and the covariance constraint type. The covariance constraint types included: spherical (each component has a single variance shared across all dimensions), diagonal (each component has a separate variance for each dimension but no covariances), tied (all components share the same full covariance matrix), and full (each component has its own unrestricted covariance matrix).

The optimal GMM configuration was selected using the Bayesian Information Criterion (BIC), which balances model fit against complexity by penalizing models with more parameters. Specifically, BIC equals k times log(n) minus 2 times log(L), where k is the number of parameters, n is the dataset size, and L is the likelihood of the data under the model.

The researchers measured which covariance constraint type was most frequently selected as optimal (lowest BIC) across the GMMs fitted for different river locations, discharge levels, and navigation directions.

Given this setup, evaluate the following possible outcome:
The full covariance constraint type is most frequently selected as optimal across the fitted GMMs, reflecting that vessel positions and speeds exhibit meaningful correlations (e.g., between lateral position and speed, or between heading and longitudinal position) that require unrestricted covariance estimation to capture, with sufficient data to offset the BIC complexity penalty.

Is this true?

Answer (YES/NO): NO